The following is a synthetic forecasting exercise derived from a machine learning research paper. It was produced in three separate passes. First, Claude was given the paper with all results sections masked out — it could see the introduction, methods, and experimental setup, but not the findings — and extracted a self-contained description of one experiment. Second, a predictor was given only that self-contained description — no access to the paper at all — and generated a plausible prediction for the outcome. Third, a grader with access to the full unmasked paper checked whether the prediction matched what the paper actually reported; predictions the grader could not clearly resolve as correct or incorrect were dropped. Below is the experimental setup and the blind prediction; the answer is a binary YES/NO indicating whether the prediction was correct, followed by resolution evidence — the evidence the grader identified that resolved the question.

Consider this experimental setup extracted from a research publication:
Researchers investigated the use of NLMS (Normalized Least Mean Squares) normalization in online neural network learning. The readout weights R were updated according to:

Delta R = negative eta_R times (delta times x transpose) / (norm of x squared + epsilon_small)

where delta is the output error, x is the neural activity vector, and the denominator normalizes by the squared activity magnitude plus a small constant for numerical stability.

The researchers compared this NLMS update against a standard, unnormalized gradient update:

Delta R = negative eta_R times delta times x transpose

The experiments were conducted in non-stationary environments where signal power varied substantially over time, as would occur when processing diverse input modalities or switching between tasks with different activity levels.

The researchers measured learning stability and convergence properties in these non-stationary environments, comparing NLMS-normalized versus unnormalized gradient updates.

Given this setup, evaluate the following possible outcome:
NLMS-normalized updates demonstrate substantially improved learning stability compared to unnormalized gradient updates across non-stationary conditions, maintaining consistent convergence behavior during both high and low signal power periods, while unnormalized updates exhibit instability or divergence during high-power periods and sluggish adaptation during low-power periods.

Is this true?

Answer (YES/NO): YES